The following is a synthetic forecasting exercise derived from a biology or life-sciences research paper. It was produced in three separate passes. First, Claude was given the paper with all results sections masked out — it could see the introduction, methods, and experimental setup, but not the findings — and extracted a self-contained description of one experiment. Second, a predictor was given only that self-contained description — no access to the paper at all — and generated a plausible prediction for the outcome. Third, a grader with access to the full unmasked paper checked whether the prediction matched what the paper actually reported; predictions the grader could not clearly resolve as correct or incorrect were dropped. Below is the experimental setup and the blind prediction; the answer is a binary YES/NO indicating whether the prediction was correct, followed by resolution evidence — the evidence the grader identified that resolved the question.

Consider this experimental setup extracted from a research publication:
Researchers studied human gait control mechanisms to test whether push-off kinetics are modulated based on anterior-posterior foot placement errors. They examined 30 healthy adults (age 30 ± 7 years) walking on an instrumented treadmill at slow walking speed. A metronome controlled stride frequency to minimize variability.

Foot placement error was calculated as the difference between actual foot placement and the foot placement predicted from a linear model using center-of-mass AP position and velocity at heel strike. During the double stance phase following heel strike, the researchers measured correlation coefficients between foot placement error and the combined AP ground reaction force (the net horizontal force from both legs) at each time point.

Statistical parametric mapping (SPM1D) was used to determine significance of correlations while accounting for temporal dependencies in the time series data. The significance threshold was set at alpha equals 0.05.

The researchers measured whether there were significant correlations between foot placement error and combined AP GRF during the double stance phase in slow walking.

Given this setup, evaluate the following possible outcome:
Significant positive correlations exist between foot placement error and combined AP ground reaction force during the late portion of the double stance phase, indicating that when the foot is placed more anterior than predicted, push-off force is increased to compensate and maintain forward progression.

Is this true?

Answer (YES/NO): NO